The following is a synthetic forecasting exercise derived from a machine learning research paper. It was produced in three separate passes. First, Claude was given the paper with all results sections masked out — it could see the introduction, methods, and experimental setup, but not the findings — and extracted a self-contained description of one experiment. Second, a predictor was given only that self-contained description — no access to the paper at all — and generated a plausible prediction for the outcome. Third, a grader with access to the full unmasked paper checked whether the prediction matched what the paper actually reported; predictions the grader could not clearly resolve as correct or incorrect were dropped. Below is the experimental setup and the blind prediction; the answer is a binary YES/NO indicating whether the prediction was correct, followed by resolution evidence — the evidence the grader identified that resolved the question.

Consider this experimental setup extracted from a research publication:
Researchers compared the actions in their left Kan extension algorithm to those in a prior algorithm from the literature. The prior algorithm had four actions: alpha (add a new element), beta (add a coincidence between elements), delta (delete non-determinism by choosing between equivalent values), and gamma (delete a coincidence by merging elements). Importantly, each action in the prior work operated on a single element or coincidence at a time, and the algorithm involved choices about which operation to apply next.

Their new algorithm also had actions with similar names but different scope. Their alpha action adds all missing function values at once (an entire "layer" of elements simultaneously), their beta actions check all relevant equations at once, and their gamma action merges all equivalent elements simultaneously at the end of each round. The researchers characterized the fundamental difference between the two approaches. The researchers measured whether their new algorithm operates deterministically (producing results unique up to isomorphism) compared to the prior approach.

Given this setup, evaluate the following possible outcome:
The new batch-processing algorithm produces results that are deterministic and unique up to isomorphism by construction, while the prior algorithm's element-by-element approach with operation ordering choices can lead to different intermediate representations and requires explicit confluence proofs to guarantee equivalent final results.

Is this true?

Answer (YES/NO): YES